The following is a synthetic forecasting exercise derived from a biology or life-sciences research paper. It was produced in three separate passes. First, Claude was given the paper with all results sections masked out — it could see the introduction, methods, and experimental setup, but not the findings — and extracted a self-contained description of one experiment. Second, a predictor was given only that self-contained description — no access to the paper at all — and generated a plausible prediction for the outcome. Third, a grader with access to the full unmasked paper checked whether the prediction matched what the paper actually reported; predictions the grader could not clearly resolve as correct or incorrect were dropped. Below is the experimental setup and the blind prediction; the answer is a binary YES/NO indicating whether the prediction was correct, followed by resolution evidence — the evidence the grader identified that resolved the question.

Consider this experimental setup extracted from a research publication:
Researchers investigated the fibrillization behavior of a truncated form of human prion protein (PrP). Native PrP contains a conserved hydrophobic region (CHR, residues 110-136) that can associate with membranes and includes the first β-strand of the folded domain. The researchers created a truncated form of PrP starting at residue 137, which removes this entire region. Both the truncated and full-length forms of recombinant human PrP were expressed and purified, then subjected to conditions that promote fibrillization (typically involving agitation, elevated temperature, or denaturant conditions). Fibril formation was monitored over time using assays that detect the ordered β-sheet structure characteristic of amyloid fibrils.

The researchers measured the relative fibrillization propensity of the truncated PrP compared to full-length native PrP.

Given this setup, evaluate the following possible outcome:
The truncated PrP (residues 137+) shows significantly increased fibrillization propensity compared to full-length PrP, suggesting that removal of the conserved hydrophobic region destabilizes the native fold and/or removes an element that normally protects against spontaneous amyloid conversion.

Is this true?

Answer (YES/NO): YES